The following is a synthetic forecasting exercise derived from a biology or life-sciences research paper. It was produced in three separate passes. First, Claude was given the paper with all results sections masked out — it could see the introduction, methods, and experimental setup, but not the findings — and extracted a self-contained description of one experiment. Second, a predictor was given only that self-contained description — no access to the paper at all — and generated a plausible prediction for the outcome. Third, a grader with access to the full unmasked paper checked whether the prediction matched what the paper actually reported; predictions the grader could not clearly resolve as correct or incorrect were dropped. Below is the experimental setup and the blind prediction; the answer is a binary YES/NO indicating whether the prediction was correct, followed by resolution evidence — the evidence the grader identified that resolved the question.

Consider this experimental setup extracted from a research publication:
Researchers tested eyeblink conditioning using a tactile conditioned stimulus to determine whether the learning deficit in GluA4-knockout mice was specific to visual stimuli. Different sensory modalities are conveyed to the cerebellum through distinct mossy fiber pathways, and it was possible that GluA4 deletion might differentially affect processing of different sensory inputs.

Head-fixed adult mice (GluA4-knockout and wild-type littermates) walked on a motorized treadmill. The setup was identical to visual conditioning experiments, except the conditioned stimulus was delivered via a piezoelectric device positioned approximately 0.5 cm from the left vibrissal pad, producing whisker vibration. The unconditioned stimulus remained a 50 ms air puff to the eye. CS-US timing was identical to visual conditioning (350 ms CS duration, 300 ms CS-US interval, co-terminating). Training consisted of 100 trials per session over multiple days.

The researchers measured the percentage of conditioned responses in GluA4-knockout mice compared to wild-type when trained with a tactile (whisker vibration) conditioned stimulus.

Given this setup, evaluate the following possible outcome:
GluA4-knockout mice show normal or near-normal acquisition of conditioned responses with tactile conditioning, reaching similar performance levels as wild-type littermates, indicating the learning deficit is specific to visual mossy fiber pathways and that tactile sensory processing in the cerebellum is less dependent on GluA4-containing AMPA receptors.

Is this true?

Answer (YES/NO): NO